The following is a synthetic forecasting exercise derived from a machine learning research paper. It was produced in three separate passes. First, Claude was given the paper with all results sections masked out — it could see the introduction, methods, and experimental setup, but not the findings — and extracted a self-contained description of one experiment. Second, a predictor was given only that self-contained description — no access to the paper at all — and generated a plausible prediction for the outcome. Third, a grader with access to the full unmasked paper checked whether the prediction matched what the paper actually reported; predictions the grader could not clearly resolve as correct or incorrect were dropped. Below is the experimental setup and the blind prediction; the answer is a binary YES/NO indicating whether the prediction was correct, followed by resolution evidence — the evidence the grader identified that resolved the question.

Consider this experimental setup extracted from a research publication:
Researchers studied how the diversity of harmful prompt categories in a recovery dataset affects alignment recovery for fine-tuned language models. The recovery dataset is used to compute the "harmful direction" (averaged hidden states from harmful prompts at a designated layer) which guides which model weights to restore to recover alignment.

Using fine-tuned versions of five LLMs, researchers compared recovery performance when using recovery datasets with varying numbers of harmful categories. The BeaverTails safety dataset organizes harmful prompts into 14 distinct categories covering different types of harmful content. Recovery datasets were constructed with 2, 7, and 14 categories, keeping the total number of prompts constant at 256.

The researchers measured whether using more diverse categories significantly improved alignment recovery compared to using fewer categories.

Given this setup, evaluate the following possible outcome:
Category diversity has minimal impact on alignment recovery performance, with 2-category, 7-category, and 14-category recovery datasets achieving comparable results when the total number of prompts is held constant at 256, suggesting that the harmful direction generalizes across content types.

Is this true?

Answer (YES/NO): YES